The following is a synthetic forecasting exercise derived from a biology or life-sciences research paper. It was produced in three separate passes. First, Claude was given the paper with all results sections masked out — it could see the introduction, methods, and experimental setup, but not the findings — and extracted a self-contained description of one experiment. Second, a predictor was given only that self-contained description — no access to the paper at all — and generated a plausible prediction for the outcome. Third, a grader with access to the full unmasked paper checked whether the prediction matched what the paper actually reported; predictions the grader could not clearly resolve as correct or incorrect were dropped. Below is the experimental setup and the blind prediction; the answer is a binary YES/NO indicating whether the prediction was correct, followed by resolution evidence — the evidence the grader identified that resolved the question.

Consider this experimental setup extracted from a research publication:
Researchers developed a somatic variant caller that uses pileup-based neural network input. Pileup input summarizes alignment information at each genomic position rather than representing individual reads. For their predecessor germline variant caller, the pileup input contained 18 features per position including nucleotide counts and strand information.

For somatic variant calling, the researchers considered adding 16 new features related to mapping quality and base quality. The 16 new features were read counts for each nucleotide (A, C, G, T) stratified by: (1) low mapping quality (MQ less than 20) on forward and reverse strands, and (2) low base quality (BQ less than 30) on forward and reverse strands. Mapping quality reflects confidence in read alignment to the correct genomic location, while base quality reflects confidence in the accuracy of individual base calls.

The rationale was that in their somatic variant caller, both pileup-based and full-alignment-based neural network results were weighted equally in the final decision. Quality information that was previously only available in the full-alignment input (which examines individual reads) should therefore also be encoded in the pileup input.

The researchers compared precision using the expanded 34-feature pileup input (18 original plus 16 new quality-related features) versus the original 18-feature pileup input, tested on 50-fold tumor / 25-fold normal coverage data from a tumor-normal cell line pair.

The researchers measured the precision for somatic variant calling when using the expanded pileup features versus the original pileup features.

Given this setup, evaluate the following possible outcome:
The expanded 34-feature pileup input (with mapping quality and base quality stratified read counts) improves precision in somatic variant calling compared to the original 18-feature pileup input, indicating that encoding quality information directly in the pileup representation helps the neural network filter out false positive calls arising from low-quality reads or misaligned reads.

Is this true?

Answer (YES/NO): YES